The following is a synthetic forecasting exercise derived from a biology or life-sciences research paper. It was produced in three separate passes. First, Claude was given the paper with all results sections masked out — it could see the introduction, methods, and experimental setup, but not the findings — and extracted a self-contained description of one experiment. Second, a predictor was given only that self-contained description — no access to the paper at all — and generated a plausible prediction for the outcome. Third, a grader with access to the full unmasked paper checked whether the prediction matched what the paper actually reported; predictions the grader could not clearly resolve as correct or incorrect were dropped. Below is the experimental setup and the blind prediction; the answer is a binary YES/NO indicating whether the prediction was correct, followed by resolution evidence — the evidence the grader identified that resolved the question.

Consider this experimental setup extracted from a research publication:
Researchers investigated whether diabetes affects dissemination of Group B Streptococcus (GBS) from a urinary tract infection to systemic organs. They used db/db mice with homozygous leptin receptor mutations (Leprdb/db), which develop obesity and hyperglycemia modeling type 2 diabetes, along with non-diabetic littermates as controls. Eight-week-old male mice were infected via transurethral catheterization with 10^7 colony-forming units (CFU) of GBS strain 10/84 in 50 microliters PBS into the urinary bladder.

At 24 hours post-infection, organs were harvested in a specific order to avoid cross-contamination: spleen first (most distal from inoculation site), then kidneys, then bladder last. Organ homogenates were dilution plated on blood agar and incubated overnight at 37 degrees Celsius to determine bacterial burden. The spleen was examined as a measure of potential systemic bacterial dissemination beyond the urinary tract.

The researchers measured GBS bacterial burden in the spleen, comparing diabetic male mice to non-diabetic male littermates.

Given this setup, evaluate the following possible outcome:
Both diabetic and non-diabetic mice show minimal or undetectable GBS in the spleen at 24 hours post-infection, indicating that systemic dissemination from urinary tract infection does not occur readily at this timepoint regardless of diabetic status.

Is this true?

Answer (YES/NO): NO